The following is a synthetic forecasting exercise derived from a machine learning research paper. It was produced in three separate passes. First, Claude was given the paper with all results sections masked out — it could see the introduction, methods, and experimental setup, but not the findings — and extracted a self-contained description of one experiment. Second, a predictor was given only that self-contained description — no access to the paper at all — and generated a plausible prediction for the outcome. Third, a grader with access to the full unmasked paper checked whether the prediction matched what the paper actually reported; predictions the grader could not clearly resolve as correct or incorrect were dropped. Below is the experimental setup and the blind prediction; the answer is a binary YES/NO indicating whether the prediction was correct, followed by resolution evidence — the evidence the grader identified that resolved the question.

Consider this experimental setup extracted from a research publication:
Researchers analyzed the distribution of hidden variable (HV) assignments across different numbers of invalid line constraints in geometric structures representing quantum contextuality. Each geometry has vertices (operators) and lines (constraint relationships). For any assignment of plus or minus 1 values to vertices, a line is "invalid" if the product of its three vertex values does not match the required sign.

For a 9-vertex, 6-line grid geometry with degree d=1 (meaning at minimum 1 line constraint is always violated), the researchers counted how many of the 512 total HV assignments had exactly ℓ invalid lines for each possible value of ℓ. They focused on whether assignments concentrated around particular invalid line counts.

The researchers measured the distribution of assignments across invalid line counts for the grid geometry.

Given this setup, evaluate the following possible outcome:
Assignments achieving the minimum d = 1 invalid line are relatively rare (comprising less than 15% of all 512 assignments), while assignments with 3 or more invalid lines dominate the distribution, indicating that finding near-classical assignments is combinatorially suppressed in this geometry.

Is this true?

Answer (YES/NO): NO